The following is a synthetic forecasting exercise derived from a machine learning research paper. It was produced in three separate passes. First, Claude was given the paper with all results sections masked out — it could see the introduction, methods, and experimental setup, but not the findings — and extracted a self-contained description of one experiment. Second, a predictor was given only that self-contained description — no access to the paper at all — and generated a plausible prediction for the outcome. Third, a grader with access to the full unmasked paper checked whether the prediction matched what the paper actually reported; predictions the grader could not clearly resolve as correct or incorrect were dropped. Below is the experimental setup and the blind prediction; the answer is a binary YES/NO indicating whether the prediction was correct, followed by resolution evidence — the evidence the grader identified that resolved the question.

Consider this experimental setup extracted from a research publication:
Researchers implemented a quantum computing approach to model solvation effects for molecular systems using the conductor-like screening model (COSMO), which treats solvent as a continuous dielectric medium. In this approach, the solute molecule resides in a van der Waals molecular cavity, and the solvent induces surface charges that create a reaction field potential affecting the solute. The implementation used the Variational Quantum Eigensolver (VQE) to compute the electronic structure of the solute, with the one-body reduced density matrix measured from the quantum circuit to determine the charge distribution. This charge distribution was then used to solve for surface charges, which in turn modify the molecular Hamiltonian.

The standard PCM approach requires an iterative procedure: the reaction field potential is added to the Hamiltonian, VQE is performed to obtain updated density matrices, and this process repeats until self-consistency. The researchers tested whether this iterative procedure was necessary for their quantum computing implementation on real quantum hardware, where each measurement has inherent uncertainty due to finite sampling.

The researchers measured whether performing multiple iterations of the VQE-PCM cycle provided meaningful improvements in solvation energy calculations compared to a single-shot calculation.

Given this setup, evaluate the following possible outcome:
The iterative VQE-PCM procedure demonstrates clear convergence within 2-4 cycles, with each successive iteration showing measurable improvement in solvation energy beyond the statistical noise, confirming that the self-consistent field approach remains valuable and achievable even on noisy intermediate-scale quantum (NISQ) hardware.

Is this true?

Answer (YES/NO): NO